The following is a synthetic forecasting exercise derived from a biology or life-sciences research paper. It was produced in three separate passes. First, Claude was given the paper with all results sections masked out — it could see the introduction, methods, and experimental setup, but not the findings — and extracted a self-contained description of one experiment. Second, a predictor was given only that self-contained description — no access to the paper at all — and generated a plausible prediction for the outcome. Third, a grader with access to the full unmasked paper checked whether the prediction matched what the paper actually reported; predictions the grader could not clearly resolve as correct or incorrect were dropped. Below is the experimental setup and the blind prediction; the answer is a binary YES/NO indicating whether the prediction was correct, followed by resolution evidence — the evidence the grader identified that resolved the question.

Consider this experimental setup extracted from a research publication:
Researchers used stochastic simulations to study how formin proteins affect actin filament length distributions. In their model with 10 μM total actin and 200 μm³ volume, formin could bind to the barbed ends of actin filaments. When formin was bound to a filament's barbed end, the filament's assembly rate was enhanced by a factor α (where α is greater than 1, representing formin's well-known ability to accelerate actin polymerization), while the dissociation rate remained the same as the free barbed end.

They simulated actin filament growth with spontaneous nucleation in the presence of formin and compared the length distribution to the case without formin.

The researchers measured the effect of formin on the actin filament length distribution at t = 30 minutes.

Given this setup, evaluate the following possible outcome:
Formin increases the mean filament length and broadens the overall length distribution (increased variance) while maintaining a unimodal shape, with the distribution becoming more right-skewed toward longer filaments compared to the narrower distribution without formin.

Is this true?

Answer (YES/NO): NO